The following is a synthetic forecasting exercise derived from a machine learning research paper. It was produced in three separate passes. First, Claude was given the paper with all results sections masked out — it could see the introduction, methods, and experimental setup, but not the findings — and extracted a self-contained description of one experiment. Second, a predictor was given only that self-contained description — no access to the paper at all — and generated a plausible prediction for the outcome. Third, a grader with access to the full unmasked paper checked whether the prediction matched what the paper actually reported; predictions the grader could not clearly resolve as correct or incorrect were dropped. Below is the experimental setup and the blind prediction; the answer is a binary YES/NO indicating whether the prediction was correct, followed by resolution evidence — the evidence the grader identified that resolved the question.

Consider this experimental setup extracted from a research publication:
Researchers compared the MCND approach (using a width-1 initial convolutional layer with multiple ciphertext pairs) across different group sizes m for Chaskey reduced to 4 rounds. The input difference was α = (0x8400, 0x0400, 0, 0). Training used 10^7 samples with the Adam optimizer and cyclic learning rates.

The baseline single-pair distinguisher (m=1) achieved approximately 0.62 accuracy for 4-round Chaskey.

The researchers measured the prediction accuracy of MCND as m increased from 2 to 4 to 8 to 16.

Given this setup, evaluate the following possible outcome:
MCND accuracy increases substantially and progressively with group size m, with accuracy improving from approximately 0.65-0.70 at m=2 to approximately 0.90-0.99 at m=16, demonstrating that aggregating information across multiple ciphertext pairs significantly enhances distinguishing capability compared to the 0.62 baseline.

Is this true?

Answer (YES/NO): NO